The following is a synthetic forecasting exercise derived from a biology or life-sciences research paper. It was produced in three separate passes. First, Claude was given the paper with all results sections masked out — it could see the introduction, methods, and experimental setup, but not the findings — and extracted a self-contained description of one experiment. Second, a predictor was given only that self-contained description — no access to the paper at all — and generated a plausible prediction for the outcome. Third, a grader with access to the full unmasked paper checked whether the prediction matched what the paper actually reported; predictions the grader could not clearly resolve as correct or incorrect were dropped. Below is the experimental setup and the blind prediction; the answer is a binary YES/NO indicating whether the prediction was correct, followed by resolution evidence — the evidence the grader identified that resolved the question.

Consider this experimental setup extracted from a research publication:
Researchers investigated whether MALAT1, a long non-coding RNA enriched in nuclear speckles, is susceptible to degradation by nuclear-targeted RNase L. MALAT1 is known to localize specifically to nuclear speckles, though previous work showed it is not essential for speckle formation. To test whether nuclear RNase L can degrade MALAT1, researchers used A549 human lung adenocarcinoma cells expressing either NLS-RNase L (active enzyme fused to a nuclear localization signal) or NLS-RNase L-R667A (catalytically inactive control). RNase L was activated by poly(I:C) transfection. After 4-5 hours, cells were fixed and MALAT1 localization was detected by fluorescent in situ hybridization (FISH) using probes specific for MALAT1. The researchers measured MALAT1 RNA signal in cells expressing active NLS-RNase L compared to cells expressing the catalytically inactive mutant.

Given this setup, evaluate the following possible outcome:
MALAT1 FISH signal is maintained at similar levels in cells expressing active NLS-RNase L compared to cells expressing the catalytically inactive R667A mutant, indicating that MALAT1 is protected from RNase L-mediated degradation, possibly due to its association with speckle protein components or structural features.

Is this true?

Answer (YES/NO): NO